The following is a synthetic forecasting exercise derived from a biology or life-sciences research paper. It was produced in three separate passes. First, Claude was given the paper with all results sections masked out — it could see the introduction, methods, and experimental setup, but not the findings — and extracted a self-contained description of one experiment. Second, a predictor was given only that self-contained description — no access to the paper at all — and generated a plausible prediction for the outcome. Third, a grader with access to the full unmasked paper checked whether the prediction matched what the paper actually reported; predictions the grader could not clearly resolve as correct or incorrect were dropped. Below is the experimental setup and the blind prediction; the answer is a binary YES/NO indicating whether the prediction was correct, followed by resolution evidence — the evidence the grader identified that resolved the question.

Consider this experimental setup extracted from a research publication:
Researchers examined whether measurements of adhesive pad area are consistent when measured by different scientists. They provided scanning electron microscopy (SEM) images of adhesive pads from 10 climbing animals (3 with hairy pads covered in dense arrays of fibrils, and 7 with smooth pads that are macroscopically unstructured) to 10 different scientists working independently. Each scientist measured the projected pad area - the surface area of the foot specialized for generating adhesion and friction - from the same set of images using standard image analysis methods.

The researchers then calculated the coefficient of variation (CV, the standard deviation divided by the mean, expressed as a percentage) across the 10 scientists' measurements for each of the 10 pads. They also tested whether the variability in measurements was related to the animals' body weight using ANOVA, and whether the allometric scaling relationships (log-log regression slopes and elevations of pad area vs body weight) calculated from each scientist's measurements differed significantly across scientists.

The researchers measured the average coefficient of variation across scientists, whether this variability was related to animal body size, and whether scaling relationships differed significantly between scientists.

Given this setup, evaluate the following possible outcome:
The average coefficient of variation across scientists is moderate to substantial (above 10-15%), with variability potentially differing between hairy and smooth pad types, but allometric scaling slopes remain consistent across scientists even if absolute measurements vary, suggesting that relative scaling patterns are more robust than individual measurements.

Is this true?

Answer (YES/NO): YES